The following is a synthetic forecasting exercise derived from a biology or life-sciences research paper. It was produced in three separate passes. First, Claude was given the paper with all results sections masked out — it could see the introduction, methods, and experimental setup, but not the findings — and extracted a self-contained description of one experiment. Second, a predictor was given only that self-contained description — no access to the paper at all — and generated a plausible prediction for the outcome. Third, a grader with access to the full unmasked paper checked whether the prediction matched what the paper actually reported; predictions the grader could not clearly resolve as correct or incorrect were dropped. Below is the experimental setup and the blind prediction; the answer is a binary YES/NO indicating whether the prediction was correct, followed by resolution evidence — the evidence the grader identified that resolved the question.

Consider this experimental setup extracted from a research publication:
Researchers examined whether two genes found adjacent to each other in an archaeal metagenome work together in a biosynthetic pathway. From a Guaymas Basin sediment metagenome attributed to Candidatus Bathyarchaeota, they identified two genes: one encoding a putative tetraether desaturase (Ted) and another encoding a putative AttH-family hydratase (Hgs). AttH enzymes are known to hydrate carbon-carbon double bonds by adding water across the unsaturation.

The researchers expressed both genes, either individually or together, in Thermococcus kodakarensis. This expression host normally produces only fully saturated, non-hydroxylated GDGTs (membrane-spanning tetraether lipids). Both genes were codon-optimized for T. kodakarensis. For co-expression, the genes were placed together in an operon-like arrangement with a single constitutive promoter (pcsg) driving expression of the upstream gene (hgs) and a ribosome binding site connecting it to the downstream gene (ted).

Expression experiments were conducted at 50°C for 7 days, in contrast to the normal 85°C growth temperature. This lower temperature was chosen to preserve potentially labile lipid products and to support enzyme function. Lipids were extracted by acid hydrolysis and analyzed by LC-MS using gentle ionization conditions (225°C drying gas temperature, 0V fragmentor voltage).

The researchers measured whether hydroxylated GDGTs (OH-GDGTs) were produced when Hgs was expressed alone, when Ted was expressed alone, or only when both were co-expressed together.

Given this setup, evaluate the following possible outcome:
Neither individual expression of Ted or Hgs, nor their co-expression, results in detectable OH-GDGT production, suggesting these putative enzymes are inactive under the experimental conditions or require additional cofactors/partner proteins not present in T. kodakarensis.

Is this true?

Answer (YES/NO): NO